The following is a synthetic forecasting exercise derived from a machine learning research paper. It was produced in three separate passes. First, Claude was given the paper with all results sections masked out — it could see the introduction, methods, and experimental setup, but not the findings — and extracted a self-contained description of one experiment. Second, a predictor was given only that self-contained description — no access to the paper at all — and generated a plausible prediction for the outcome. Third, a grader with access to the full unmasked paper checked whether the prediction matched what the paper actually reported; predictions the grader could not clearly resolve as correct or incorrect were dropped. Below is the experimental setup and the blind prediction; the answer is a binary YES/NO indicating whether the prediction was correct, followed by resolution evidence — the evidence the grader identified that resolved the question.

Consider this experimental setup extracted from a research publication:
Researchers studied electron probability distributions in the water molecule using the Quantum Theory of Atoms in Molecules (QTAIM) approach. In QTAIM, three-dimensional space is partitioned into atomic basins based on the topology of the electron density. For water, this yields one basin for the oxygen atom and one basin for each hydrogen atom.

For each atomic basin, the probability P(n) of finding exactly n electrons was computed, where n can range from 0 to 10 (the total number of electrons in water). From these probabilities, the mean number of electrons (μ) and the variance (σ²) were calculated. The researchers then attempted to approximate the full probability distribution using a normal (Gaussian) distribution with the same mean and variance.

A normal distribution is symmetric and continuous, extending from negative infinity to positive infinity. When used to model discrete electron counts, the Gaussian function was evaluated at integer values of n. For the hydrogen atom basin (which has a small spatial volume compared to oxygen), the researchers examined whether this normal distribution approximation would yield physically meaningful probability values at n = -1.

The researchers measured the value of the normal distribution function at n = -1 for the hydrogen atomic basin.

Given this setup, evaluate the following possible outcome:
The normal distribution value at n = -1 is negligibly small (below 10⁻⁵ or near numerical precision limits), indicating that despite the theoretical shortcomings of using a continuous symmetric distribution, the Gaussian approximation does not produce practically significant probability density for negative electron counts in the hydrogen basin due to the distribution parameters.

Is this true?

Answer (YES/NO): NO